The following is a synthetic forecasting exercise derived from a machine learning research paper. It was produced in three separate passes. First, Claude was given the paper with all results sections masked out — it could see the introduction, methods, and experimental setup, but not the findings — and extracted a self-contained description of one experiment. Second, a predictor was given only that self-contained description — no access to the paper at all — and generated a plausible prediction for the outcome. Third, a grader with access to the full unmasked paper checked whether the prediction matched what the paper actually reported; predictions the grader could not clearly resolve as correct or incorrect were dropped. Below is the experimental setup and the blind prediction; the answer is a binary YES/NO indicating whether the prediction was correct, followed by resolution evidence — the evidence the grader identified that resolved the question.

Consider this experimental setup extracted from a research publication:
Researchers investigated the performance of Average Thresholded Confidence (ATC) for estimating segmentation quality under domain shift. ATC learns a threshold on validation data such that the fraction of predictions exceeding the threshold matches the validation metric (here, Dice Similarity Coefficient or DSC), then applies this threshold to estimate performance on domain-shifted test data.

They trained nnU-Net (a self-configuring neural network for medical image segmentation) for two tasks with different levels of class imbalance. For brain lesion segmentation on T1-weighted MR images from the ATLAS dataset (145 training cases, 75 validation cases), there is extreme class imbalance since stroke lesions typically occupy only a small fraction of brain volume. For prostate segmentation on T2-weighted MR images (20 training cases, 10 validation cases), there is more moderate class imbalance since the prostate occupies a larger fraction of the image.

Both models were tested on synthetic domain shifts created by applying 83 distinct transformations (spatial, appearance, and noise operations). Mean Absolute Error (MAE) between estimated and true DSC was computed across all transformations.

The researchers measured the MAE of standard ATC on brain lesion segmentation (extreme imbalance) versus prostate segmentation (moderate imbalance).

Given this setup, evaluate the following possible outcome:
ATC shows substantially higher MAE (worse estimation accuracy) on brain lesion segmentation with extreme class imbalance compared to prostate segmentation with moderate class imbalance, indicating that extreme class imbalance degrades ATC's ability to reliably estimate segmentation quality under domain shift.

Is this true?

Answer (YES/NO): YES